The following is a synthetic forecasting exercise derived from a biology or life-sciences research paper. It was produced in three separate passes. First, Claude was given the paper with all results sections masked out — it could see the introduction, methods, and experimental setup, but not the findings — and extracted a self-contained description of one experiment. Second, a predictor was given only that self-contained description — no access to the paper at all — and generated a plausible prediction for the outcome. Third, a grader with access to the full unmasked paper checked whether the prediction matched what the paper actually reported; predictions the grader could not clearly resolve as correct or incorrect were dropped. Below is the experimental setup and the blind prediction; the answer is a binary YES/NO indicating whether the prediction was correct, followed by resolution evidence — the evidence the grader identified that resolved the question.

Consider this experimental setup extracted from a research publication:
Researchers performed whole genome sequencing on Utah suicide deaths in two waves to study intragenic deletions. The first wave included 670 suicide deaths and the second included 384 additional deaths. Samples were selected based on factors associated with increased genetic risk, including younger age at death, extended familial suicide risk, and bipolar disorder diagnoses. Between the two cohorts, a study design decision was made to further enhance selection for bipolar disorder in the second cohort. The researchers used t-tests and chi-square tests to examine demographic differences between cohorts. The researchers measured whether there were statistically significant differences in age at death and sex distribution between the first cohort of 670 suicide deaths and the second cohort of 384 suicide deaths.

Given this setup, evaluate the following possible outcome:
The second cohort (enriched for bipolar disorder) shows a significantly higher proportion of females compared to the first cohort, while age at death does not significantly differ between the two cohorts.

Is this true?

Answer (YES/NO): NO